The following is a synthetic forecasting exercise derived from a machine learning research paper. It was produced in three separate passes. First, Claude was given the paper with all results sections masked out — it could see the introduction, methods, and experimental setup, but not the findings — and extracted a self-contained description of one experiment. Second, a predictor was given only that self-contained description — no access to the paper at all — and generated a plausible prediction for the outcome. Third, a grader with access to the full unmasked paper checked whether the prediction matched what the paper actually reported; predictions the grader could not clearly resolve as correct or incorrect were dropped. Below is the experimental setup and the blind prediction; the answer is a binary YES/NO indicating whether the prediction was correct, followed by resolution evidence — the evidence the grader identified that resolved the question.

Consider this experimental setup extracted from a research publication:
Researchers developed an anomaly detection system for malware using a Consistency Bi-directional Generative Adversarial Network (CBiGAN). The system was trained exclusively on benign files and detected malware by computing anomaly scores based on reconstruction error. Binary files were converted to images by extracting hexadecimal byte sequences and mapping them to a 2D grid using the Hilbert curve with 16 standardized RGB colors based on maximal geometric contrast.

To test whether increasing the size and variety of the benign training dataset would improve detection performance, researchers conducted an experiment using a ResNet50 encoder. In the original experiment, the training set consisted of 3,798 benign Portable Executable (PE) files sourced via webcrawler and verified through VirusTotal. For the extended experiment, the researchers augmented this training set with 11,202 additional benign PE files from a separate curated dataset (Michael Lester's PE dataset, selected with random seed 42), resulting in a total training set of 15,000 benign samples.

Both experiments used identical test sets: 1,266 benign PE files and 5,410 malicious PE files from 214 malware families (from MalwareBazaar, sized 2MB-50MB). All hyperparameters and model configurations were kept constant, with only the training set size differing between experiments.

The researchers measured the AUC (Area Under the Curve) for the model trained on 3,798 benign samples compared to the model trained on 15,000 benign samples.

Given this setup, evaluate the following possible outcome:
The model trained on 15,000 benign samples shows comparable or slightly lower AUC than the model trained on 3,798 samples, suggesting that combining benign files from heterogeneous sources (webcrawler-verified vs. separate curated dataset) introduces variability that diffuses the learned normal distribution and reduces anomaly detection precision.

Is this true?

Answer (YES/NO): NO